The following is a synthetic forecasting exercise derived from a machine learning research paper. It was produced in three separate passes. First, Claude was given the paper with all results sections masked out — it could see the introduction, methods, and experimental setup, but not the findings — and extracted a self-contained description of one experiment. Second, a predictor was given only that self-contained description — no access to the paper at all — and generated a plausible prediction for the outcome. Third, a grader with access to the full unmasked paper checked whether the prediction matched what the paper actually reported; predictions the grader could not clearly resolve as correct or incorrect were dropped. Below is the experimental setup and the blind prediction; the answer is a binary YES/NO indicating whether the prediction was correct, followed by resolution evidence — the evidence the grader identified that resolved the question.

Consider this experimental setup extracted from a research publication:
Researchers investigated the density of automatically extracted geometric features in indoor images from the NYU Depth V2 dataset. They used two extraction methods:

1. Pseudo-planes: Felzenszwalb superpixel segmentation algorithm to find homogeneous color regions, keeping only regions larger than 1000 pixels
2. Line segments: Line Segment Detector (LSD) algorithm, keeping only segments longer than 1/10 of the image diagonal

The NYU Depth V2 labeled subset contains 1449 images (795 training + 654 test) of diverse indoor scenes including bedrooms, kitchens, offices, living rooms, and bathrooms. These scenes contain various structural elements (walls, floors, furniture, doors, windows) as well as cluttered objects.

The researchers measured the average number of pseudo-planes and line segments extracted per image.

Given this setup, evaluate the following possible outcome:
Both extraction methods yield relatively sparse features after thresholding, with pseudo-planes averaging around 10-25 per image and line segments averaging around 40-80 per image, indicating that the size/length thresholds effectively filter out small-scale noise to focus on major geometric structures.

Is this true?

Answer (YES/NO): NO